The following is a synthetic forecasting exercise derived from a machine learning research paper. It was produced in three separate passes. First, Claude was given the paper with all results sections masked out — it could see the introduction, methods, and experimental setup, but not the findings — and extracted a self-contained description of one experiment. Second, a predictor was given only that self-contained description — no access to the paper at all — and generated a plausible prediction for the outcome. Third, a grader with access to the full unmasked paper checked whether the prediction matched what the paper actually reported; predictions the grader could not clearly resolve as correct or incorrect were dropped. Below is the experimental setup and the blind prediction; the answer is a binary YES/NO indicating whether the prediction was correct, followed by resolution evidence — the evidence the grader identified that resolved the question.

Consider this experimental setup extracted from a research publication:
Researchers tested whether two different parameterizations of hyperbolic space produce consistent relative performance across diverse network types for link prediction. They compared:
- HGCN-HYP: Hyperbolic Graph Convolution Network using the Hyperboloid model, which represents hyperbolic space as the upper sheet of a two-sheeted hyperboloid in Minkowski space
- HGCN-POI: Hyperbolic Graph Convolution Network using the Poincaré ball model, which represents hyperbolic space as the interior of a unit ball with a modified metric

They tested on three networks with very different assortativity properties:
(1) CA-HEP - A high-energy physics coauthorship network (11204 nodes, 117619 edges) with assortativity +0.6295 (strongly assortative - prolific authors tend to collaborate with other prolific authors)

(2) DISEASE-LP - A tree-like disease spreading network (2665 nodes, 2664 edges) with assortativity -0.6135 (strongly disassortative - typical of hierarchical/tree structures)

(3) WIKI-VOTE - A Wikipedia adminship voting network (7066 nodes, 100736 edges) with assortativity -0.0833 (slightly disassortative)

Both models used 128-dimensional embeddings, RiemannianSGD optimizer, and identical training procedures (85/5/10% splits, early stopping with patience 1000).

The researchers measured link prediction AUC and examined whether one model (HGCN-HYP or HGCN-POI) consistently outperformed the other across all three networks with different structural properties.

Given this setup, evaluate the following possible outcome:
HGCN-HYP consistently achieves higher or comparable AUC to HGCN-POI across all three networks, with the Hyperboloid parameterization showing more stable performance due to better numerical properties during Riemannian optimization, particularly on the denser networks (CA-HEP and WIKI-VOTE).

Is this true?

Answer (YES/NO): NO